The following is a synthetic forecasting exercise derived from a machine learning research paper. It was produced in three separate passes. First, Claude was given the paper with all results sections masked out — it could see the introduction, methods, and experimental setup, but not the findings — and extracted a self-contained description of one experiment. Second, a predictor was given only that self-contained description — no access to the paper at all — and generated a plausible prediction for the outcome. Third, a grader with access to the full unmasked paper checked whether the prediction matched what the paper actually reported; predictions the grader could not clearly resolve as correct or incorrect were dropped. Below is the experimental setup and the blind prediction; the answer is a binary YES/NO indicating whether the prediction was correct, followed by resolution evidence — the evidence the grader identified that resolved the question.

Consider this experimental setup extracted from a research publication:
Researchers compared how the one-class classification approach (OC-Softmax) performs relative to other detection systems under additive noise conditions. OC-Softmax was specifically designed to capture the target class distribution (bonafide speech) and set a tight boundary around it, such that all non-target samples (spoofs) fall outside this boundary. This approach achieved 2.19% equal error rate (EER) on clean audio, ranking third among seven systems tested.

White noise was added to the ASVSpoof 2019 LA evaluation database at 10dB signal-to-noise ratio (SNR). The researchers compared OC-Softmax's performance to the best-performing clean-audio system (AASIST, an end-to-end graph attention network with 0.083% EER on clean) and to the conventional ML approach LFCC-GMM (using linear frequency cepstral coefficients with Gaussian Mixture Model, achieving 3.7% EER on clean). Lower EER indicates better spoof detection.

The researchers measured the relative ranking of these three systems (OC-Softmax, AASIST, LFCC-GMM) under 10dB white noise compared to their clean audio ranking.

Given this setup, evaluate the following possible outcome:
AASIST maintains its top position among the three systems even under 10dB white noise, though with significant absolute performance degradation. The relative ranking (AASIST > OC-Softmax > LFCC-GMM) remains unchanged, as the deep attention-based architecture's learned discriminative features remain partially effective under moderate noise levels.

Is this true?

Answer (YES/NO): NO